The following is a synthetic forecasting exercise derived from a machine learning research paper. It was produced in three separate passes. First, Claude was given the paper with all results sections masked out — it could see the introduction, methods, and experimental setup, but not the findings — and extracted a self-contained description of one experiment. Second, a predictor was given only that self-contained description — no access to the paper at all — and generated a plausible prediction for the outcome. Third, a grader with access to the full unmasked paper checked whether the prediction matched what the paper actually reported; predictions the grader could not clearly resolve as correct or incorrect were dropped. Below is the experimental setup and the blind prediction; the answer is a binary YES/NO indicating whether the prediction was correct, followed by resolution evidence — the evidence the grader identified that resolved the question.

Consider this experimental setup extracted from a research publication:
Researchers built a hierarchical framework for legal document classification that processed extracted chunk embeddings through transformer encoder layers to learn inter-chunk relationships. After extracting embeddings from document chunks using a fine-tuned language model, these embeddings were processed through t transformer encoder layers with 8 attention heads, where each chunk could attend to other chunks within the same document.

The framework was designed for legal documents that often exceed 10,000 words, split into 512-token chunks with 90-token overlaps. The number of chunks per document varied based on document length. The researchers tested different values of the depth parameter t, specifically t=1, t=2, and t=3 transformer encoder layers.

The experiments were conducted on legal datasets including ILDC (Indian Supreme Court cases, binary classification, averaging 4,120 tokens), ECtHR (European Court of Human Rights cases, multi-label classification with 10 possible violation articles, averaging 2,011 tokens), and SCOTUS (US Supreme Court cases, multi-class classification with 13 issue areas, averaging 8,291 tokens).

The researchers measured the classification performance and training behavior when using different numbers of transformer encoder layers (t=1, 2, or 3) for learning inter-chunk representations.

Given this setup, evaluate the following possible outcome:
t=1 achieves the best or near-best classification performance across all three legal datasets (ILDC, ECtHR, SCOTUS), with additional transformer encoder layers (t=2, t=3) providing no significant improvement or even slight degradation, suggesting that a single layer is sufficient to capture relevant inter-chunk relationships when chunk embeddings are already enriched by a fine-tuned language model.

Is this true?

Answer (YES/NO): NO